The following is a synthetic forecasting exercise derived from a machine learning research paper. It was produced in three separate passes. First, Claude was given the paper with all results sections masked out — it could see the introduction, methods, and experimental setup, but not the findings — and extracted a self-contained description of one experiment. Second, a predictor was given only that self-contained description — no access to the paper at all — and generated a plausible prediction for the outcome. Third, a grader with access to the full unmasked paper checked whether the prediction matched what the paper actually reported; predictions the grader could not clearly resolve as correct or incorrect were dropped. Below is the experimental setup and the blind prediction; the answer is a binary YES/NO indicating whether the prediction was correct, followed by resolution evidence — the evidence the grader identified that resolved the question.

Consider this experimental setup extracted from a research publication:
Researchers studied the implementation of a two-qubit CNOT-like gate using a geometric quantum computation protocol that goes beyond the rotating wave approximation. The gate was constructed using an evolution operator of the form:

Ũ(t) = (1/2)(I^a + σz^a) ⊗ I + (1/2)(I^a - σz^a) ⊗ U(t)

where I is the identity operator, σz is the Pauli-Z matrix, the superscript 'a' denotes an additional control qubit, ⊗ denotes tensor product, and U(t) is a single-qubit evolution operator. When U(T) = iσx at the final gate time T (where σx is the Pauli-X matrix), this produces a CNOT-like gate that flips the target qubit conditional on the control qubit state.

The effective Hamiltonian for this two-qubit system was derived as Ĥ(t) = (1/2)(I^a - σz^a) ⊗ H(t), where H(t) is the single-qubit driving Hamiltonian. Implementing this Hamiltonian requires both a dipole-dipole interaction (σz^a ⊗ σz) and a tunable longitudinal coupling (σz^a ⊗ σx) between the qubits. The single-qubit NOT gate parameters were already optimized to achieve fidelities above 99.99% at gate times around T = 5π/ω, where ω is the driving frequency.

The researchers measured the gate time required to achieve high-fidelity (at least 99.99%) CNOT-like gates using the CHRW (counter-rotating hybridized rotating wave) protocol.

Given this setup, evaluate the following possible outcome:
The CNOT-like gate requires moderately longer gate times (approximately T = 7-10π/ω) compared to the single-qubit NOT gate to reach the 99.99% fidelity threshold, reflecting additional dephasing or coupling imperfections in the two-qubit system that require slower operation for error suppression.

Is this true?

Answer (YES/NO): NO